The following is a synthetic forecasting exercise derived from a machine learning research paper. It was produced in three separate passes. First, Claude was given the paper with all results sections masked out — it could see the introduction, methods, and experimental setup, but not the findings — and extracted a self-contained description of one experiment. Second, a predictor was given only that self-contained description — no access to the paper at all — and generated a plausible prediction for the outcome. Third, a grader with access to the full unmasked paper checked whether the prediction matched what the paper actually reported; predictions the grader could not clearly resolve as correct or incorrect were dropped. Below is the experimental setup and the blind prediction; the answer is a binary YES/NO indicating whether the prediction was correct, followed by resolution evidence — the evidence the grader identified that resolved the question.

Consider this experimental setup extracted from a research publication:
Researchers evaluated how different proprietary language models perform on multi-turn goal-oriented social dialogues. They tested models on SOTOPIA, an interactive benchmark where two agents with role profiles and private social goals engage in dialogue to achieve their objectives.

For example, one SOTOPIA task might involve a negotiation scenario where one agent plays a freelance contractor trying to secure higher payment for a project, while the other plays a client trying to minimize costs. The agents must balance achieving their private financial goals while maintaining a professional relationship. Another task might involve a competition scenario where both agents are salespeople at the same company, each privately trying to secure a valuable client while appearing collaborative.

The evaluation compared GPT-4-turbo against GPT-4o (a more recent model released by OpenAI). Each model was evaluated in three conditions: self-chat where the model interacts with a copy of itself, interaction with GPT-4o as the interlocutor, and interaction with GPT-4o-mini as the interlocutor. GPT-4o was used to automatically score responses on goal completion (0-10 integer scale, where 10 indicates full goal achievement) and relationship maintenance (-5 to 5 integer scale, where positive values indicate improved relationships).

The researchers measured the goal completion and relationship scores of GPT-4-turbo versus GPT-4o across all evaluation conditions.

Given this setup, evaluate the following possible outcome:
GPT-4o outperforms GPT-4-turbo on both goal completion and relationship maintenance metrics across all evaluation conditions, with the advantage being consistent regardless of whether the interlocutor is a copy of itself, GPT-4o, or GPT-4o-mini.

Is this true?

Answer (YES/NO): NO